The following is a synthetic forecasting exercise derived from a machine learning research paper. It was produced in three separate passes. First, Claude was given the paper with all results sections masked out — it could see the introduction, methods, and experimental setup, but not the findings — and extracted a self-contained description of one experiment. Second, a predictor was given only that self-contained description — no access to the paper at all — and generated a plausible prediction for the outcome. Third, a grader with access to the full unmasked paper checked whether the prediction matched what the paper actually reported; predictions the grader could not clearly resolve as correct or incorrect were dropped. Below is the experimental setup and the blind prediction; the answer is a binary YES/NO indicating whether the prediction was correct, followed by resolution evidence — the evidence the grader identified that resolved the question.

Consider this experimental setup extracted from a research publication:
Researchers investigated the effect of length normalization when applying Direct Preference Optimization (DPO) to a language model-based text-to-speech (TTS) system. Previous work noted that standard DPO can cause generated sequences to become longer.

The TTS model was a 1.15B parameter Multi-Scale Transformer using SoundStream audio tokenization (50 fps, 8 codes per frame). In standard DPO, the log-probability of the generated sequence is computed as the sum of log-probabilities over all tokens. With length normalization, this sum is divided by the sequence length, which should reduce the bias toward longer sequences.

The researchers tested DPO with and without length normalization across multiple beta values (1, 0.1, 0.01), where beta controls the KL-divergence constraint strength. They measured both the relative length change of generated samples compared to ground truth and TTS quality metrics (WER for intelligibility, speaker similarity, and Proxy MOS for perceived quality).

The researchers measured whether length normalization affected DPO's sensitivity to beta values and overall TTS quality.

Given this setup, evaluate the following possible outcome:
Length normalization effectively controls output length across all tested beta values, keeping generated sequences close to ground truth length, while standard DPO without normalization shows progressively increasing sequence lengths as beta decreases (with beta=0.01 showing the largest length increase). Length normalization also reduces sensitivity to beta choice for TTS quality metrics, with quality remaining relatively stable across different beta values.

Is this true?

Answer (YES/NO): NO